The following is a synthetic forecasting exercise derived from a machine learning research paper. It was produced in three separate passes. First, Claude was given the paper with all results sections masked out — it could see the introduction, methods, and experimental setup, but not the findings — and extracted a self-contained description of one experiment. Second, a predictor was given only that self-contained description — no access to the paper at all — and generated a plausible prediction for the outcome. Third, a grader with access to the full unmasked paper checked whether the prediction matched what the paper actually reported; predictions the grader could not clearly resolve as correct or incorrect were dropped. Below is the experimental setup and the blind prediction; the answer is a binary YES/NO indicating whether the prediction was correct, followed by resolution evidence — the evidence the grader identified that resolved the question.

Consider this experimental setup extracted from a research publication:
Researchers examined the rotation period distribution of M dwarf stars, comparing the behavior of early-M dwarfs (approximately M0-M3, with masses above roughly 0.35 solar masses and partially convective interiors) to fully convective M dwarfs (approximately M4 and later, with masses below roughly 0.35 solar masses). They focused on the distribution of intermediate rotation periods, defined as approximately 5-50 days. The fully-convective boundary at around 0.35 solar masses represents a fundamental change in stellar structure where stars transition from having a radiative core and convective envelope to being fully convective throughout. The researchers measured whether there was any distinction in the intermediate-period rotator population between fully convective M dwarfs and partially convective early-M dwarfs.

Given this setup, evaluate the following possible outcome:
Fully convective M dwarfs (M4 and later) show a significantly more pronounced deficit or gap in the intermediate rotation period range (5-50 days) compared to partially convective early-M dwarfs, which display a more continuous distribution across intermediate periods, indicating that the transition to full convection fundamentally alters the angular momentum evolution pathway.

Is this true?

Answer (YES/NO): YES